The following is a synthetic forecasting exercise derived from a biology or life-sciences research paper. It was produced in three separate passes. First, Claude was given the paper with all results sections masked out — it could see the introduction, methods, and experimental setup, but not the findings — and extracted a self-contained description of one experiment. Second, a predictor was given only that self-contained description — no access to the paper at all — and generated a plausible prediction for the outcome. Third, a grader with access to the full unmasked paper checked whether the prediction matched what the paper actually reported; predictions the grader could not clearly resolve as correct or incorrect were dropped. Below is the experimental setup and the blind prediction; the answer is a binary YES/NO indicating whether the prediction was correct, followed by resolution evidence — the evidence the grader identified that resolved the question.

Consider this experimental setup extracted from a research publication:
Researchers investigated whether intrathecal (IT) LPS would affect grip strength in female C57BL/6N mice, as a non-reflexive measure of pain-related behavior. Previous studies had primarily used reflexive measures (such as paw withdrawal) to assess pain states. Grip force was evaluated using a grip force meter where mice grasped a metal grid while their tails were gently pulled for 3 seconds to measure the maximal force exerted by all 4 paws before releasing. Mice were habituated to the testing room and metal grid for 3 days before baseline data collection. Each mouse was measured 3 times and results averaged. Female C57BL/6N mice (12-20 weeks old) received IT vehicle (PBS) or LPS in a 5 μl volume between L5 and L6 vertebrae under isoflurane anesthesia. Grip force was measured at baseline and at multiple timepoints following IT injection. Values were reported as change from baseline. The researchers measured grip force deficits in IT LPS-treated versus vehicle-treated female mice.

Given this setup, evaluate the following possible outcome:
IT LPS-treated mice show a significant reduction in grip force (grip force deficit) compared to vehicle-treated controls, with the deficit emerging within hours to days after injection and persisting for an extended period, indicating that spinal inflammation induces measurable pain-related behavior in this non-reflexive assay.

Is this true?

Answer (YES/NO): YES